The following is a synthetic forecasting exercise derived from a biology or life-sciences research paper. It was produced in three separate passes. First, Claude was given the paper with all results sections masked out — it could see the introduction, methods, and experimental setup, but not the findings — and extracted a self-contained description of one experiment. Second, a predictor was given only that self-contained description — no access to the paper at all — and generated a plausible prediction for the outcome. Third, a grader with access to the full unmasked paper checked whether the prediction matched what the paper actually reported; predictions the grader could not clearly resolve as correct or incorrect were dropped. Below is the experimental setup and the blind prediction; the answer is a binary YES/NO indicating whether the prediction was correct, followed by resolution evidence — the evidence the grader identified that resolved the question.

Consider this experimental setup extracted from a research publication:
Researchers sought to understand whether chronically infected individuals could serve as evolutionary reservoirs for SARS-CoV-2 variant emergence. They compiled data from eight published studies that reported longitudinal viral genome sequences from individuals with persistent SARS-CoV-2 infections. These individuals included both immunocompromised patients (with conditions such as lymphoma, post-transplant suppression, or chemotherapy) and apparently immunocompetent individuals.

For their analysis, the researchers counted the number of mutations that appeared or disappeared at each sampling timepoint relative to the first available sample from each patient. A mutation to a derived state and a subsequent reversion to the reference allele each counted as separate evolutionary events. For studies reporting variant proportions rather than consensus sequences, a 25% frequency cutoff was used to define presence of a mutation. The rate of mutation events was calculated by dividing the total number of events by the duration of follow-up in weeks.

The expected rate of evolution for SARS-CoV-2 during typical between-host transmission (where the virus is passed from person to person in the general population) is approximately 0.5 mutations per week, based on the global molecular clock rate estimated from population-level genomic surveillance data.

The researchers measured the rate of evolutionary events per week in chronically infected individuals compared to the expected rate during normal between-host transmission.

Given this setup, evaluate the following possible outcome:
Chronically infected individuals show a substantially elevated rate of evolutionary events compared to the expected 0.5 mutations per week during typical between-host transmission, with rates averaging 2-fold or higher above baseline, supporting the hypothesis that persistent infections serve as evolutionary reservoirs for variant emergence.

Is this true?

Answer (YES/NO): YES